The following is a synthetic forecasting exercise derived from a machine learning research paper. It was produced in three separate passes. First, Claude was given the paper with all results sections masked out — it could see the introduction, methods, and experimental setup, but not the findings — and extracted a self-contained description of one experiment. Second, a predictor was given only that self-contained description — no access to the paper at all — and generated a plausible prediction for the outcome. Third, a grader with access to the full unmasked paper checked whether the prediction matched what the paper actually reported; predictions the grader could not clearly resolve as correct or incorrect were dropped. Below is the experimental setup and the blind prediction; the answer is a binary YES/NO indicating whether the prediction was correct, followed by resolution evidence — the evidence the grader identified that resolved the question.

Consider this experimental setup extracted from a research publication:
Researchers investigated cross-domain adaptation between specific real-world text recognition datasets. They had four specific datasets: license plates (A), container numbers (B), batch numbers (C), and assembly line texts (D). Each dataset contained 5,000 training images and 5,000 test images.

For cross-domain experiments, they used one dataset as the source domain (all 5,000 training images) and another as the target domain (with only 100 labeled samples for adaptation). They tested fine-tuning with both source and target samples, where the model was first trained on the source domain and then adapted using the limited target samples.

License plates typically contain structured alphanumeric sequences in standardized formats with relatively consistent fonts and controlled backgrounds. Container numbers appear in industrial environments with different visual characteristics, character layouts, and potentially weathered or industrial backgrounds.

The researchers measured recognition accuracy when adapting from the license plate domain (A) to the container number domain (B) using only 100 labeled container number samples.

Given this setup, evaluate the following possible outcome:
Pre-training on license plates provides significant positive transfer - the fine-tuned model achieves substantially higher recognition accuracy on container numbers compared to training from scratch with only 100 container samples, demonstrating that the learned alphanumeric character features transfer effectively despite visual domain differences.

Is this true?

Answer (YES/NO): NO